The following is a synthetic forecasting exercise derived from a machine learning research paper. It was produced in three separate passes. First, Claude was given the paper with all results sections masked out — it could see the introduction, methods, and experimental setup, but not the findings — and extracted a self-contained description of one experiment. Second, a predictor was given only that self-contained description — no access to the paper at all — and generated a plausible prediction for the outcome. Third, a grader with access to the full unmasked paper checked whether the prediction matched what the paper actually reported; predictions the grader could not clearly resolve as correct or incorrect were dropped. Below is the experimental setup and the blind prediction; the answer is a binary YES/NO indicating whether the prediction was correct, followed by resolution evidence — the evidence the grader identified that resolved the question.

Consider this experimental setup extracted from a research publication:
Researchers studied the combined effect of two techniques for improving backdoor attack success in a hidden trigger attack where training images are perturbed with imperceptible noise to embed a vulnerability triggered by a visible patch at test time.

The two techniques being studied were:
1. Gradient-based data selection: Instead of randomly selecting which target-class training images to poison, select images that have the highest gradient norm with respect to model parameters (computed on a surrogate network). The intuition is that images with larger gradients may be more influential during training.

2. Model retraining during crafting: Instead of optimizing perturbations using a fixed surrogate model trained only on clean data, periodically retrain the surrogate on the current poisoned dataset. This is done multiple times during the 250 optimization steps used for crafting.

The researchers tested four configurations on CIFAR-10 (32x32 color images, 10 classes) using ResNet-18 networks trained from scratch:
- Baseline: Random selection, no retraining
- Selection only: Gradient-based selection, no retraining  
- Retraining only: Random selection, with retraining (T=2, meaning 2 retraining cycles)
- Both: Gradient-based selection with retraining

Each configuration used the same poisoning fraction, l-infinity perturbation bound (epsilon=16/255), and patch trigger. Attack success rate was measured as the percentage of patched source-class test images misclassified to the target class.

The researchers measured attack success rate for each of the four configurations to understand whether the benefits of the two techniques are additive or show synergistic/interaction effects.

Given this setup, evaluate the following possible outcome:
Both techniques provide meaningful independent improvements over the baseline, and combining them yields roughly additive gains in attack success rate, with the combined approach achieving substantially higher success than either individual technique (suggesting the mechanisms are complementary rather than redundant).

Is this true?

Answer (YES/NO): YES